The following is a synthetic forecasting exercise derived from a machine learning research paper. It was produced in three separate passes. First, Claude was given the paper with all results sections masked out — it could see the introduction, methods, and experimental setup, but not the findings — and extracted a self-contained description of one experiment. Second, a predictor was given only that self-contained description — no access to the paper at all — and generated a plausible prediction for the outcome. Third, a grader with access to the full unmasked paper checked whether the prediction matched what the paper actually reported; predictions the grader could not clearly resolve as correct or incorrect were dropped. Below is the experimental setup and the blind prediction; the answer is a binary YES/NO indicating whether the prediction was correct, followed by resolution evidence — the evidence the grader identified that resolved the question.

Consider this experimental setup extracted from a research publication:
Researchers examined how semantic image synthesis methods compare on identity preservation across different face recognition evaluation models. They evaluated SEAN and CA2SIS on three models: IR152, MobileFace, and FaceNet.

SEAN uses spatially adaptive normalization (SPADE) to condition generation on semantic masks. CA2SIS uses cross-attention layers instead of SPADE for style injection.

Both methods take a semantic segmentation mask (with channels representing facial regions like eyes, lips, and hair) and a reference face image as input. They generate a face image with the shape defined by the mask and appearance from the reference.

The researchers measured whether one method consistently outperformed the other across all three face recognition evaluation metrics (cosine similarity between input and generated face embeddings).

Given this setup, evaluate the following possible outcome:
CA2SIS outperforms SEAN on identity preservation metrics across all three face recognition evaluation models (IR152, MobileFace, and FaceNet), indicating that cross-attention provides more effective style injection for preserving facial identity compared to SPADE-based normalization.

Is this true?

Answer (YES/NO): NO